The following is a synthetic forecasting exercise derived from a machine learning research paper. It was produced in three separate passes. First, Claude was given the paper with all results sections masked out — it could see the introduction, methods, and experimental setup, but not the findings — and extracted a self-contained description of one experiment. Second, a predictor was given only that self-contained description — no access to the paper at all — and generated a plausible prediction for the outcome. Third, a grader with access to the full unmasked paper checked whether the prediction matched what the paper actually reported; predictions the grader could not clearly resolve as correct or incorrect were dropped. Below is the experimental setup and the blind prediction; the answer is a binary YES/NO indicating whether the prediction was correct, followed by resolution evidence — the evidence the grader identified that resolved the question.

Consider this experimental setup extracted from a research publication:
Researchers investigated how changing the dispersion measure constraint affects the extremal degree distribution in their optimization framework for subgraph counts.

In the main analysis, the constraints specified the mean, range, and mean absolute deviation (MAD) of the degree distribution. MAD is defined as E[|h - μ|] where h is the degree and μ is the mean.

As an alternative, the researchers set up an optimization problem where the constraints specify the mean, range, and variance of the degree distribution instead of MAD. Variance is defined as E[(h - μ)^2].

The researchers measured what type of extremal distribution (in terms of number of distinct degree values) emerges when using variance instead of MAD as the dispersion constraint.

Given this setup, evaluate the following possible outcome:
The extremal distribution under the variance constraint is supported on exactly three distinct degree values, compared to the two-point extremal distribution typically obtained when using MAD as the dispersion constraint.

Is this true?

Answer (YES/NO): NO